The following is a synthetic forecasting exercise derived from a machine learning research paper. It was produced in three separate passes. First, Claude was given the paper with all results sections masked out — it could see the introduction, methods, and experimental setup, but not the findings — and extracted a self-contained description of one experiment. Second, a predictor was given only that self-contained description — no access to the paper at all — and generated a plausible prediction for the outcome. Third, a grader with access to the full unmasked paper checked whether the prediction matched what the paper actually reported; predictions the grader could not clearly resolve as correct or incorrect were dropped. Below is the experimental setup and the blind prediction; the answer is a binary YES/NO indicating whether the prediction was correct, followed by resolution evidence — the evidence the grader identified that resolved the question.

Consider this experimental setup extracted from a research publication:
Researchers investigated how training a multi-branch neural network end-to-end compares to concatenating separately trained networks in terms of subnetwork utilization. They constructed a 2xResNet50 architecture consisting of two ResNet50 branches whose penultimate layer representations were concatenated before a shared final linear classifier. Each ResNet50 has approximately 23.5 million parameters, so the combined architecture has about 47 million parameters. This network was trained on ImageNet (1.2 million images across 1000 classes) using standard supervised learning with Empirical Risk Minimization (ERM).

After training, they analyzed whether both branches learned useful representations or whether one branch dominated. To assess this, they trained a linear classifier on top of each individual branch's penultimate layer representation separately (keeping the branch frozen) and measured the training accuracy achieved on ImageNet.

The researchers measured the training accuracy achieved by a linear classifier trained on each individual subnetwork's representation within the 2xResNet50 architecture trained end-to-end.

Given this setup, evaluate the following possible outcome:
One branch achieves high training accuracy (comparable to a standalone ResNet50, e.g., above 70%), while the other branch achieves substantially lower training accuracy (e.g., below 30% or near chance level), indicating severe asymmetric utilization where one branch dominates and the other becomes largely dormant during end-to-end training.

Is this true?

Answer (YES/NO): YES